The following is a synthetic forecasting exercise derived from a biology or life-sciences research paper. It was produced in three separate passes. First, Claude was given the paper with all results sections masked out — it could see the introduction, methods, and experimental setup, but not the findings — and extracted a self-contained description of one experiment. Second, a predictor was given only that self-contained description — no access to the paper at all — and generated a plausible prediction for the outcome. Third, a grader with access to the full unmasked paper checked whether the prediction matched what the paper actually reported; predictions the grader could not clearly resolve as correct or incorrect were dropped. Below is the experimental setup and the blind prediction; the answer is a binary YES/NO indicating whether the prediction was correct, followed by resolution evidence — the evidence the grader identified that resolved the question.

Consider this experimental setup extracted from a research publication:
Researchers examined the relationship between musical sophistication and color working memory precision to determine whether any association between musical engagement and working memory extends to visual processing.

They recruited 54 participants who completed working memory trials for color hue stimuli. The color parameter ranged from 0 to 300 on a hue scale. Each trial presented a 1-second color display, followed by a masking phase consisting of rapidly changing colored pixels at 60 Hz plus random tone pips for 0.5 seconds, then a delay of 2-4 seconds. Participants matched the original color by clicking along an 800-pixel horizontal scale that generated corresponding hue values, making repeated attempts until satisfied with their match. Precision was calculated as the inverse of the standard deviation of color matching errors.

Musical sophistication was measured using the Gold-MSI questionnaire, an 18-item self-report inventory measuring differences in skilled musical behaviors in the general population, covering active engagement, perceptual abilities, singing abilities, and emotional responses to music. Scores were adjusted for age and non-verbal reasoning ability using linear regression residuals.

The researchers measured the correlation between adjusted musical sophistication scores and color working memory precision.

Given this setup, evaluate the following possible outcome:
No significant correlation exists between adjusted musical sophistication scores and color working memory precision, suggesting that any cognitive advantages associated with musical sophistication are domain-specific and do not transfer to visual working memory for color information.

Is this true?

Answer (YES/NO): YES